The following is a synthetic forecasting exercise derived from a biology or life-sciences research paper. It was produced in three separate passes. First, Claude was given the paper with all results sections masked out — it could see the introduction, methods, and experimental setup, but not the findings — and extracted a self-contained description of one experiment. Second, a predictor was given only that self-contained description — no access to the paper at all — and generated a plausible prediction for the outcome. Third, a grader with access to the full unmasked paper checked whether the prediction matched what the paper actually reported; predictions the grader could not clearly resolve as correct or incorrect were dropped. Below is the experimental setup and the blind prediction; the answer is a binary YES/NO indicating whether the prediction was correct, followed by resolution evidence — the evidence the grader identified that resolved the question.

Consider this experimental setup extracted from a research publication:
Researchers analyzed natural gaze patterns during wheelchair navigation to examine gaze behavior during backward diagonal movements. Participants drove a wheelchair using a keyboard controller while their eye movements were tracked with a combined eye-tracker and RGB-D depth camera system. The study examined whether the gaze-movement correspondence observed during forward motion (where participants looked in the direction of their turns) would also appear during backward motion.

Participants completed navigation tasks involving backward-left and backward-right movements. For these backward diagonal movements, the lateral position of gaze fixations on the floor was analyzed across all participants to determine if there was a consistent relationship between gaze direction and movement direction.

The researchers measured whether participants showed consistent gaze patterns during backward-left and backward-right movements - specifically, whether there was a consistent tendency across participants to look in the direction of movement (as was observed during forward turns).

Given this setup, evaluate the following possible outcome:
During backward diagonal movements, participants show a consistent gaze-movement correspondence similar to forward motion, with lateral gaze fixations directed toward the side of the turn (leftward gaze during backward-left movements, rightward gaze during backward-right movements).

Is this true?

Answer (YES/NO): NO